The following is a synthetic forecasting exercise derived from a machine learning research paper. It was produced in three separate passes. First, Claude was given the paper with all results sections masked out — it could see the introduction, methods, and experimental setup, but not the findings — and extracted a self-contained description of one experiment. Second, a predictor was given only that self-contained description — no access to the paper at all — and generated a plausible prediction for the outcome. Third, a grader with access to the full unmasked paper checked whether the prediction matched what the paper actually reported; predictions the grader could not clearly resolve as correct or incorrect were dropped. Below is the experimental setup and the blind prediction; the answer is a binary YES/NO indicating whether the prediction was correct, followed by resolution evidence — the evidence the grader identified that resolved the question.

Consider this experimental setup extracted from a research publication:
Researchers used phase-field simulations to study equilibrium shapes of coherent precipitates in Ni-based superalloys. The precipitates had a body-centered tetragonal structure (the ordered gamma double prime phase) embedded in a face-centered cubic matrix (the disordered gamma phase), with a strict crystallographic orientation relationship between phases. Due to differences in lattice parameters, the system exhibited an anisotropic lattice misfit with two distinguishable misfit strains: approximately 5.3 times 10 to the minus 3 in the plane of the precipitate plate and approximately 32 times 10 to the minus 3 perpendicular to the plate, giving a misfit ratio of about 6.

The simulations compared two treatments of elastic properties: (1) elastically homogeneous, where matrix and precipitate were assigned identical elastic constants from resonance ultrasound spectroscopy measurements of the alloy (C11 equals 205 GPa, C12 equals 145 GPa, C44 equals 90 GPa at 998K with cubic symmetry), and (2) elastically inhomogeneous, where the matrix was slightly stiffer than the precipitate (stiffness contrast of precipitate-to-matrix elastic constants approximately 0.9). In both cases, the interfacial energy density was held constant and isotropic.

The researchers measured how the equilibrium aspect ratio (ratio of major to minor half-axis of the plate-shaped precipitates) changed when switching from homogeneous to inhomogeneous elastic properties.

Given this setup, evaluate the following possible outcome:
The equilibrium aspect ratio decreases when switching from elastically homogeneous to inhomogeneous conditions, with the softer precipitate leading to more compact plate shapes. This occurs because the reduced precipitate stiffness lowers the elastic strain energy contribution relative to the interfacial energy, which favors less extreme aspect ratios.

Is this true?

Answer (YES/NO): NO